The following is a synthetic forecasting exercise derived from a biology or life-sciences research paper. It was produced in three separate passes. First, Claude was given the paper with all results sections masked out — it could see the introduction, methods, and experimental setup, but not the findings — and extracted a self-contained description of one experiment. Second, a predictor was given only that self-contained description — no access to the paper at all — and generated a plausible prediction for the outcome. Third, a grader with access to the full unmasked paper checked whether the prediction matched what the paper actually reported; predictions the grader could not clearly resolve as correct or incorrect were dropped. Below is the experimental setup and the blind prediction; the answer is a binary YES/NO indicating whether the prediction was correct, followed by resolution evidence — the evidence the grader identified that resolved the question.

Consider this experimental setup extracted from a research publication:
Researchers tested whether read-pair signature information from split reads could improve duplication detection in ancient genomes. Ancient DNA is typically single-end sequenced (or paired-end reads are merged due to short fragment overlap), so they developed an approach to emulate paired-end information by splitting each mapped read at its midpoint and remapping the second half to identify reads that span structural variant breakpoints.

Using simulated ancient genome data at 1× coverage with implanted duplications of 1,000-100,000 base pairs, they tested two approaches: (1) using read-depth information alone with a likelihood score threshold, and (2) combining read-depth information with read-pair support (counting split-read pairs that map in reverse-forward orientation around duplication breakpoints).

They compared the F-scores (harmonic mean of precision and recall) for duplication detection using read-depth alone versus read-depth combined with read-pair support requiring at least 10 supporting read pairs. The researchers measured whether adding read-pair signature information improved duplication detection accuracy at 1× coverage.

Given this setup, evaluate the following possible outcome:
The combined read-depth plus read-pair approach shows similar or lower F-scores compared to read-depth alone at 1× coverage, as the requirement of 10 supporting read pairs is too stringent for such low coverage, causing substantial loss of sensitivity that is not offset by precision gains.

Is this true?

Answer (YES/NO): NO